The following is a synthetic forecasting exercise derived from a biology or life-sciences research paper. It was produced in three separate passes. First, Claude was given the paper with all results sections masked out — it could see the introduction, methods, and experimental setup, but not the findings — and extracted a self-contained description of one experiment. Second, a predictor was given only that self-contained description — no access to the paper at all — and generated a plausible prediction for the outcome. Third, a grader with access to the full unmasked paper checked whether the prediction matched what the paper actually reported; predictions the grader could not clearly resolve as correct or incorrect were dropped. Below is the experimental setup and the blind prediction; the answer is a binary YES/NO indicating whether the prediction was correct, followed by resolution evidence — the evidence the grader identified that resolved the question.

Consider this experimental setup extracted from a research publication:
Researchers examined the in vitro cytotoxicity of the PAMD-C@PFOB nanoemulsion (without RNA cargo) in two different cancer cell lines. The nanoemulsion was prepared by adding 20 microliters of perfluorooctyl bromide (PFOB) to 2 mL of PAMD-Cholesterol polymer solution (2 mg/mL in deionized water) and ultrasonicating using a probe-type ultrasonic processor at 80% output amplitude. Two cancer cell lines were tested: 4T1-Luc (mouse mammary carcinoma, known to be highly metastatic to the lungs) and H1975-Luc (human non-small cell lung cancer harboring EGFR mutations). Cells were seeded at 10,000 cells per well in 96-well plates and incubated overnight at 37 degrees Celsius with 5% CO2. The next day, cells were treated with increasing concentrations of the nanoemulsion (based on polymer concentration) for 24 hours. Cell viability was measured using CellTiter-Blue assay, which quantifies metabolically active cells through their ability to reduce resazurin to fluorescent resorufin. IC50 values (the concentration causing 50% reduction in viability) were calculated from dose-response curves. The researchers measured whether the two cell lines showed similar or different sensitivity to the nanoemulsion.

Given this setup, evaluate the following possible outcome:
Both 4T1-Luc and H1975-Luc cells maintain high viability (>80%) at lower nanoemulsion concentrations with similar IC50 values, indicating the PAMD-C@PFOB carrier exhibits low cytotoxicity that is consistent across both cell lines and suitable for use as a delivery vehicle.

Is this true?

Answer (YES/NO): NO